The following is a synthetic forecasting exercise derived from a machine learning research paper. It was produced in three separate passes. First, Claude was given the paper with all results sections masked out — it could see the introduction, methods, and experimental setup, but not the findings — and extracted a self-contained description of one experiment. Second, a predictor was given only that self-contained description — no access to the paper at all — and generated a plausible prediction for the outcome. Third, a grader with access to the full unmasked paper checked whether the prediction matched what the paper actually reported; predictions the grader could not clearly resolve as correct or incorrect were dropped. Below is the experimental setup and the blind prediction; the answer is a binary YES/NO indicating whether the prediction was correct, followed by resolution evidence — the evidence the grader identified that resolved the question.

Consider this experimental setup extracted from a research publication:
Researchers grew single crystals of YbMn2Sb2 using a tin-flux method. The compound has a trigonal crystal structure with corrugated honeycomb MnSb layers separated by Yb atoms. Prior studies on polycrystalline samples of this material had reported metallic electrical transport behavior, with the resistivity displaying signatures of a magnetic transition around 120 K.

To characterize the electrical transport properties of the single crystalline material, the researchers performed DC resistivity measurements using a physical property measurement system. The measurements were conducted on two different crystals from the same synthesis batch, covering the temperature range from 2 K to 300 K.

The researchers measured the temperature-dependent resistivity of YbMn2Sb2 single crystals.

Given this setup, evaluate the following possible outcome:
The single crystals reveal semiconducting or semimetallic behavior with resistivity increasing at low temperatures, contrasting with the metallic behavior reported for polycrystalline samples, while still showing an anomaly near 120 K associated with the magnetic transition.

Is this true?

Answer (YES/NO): YES